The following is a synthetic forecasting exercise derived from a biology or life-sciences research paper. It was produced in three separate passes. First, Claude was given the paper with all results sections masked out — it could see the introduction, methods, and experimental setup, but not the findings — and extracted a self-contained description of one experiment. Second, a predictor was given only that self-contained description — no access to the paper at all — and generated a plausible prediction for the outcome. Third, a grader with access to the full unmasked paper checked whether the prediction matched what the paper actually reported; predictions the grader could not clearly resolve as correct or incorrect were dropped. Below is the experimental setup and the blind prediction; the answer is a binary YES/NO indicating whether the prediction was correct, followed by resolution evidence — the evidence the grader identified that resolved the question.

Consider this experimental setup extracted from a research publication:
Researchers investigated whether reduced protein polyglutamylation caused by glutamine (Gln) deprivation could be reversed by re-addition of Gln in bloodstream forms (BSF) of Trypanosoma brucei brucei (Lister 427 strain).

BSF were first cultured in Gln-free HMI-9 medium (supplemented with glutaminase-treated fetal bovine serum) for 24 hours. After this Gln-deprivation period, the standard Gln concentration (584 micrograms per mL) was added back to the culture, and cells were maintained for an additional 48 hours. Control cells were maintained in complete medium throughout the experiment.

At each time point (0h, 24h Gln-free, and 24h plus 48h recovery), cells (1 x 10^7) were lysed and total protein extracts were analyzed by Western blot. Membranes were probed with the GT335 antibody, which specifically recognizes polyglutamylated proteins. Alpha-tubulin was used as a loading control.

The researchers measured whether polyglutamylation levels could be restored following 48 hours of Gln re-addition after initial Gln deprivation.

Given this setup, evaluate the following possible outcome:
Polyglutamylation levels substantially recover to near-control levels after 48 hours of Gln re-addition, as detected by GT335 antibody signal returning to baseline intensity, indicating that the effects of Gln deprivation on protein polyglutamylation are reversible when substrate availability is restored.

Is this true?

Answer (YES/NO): YES